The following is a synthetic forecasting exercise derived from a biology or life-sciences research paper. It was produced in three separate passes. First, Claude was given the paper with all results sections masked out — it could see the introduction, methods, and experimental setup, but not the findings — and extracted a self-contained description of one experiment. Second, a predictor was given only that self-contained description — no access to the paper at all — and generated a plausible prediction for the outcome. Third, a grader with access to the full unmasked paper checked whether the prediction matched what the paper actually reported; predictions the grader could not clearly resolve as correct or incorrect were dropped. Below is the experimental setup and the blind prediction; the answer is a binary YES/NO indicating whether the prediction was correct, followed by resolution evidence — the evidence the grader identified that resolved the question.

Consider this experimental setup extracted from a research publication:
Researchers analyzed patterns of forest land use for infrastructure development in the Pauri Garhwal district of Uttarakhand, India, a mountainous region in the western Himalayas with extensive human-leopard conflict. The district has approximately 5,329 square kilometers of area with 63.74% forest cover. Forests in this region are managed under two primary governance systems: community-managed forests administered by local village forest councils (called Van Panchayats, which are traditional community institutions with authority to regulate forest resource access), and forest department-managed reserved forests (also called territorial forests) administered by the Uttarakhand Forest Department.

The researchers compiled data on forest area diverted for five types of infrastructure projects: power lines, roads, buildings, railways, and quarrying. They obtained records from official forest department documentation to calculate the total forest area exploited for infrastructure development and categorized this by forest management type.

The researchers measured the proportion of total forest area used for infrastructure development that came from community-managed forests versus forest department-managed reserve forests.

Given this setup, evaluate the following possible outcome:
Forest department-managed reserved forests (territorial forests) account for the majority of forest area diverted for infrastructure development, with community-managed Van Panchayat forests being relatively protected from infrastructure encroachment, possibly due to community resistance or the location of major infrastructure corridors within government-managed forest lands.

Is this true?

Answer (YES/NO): NO